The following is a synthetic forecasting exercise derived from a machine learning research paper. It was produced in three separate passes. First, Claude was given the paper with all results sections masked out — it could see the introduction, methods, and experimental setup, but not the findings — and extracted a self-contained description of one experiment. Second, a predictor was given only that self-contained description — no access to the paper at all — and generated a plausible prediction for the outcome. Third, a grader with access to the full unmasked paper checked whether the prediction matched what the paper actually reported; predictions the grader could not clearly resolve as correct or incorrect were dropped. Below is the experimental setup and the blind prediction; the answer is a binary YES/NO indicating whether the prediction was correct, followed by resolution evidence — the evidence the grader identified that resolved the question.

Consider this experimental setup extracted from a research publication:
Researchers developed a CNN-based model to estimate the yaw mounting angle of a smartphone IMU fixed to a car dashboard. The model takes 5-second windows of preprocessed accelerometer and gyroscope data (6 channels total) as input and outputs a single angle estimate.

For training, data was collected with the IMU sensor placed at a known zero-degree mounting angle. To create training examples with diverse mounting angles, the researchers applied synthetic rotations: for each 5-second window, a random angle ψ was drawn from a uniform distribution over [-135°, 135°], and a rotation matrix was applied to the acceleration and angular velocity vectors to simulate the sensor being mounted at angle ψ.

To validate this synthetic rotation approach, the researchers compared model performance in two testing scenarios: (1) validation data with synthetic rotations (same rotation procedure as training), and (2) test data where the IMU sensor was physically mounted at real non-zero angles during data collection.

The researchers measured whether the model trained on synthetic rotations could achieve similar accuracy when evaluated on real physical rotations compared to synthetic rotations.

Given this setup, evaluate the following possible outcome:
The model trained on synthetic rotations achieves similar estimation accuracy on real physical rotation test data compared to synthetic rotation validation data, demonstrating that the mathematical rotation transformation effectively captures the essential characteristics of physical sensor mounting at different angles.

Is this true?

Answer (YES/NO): YES